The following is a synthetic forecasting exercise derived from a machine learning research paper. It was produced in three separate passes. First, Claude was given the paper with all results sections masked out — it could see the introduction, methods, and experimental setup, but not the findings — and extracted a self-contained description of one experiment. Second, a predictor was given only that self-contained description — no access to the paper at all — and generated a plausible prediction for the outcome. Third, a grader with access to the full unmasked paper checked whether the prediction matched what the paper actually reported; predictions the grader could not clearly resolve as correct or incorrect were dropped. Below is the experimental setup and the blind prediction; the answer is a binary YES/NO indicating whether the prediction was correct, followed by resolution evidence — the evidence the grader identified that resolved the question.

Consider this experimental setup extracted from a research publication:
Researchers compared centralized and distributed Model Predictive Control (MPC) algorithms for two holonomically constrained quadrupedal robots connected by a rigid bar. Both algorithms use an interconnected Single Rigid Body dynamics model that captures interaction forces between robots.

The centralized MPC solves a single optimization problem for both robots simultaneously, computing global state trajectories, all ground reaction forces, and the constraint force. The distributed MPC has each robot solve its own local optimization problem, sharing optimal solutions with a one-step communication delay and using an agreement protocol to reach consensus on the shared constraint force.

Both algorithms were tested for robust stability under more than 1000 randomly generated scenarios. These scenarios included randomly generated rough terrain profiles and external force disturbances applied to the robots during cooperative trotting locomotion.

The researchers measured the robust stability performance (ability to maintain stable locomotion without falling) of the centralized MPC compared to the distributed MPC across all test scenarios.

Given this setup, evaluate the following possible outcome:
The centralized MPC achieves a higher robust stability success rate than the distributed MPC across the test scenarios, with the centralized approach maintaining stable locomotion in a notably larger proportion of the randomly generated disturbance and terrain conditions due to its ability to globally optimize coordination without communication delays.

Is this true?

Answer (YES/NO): NO